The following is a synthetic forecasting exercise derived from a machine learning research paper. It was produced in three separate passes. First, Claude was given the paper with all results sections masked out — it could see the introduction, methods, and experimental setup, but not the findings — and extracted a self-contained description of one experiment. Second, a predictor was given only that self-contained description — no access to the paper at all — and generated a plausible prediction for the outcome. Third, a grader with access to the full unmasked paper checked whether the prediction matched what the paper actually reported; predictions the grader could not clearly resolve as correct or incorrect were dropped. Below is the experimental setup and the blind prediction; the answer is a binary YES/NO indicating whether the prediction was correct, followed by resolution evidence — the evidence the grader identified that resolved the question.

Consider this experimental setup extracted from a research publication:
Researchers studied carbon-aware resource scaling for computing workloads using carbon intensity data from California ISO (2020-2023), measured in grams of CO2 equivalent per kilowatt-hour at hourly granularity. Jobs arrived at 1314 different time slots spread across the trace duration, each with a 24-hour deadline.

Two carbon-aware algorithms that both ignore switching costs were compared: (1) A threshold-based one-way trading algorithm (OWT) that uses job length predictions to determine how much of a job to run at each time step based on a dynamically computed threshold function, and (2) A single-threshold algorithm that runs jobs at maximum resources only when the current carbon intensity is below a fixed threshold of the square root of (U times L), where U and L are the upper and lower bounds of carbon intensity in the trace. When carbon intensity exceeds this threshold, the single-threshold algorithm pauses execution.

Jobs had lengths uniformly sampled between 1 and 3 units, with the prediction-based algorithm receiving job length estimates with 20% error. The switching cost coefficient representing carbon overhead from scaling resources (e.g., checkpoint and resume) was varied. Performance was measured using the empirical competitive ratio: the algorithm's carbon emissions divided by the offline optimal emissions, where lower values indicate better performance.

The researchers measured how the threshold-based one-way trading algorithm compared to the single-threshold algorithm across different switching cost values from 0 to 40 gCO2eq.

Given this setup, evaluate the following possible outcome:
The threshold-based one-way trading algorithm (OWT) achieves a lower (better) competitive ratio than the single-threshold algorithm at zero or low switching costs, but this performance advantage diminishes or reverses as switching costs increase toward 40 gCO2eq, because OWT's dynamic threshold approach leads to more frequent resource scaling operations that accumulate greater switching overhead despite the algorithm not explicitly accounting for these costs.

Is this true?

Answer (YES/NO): NO